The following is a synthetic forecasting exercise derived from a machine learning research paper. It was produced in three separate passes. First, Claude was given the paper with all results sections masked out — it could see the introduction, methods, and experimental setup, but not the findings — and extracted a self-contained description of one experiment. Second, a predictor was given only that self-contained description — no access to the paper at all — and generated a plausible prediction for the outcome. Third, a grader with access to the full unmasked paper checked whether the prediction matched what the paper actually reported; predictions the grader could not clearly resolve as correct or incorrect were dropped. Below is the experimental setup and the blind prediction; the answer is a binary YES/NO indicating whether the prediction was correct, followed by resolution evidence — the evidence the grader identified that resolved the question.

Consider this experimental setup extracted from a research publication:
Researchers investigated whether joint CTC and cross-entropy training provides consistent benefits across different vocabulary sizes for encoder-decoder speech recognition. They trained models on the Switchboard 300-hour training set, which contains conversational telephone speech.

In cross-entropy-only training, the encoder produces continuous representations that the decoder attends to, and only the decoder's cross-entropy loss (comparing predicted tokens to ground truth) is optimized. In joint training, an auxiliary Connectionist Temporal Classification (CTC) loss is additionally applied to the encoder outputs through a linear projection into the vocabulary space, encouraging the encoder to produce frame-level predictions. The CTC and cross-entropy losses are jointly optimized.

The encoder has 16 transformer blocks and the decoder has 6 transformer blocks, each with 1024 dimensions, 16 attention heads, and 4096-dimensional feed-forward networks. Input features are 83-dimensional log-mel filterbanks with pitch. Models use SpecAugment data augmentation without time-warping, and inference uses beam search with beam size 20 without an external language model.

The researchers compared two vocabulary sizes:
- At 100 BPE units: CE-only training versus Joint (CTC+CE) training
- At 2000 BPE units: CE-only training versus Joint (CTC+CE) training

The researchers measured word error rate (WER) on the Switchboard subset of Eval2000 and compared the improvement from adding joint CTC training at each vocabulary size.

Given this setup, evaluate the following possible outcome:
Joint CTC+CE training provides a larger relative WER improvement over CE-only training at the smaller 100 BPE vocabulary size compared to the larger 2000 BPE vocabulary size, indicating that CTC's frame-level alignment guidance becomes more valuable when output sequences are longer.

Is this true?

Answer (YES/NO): YES